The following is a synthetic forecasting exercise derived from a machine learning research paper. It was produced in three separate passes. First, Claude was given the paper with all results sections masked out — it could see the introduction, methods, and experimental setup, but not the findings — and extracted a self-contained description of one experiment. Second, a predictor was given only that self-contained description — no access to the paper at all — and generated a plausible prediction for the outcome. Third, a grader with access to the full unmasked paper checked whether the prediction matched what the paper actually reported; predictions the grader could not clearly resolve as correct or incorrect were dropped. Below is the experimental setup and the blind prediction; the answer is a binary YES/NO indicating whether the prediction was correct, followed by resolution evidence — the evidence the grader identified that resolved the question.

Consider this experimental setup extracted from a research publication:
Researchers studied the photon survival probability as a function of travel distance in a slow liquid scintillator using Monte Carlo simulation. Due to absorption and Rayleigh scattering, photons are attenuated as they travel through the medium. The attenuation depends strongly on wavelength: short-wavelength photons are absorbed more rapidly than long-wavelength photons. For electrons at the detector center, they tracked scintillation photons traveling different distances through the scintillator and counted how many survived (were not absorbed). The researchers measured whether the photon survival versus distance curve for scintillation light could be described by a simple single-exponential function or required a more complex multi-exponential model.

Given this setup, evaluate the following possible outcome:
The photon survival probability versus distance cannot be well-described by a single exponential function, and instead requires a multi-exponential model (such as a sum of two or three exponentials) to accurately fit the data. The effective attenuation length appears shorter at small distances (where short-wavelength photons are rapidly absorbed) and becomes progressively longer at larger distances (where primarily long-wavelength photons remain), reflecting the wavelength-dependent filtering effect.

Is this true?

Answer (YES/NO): YES